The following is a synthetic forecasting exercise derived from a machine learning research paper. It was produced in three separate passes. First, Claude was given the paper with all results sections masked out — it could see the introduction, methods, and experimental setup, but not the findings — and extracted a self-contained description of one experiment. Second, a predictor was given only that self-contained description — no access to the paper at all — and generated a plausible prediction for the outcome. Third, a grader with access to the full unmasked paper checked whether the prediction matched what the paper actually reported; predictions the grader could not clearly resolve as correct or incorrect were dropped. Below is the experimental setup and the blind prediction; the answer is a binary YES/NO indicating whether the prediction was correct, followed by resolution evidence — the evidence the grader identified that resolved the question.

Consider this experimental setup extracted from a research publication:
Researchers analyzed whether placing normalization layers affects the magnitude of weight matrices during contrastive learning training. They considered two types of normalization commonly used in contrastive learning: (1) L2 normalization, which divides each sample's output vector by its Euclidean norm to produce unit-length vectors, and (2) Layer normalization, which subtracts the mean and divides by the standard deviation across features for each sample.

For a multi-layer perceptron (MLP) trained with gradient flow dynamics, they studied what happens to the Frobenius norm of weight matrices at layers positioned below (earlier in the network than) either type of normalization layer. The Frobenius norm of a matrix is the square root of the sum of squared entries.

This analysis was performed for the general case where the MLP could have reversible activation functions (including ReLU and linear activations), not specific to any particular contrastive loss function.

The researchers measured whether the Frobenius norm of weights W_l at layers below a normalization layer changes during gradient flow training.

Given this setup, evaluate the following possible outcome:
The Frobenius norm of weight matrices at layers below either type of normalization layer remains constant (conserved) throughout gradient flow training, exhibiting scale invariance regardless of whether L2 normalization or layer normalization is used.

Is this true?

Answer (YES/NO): YES